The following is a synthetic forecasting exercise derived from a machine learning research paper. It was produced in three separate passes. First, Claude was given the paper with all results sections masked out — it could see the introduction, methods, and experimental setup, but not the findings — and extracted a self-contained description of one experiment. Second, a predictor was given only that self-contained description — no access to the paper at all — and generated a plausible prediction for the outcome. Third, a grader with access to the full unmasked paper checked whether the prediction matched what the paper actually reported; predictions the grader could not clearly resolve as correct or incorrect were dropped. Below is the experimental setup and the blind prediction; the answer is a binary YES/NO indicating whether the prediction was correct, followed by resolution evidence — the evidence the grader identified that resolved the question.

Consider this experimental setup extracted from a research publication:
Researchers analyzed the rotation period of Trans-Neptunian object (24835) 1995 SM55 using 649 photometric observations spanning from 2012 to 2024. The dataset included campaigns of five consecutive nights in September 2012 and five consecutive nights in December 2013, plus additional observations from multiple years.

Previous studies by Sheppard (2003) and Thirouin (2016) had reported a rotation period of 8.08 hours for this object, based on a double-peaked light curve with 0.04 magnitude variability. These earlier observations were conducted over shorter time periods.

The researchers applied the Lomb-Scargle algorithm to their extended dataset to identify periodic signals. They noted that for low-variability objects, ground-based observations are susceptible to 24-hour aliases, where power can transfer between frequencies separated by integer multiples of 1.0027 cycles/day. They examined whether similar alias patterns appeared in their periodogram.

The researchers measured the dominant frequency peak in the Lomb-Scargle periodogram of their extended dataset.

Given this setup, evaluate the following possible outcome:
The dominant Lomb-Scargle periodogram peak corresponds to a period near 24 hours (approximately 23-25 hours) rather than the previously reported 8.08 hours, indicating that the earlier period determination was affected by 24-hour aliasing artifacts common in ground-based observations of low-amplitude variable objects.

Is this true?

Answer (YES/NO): NO